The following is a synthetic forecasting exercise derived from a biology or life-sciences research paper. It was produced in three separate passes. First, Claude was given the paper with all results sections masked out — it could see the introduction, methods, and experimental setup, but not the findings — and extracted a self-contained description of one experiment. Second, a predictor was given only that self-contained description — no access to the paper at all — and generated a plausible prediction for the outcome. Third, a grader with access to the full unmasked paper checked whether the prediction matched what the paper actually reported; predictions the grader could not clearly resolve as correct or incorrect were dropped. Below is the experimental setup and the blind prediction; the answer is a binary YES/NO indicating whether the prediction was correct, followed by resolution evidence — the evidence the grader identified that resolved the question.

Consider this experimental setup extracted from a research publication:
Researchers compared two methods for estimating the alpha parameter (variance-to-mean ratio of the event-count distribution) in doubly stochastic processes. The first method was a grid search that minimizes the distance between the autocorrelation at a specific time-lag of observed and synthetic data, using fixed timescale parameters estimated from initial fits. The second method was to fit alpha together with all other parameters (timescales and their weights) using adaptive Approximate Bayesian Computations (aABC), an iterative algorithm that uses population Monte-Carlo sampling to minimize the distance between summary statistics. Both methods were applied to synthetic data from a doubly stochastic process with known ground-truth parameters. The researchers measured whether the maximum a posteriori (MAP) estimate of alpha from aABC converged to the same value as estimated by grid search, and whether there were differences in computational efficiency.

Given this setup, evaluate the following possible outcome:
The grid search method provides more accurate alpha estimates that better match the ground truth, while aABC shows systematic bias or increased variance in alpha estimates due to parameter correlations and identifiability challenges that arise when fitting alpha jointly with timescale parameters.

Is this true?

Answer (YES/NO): NO